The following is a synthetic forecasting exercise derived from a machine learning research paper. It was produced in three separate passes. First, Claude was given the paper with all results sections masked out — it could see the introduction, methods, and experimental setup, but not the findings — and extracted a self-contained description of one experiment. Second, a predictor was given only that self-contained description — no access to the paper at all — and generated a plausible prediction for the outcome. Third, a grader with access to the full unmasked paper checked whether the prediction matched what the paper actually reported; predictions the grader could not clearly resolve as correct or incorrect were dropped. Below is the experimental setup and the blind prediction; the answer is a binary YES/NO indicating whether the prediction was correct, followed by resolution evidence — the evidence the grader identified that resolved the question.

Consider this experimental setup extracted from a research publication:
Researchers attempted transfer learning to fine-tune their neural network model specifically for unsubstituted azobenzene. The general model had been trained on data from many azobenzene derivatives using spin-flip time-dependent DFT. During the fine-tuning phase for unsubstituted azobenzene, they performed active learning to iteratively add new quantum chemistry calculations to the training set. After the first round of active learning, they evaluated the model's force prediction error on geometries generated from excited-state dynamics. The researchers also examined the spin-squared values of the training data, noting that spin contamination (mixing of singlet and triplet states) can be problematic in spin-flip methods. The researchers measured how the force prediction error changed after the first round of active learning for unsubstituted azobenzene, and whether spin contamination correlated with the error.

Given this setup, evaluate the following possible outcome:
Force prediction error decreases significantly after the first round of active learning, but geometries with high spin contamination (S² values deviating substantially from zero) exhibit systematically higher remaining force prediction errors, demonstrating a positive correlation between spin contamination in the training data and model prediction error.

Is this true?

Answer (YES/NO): NO